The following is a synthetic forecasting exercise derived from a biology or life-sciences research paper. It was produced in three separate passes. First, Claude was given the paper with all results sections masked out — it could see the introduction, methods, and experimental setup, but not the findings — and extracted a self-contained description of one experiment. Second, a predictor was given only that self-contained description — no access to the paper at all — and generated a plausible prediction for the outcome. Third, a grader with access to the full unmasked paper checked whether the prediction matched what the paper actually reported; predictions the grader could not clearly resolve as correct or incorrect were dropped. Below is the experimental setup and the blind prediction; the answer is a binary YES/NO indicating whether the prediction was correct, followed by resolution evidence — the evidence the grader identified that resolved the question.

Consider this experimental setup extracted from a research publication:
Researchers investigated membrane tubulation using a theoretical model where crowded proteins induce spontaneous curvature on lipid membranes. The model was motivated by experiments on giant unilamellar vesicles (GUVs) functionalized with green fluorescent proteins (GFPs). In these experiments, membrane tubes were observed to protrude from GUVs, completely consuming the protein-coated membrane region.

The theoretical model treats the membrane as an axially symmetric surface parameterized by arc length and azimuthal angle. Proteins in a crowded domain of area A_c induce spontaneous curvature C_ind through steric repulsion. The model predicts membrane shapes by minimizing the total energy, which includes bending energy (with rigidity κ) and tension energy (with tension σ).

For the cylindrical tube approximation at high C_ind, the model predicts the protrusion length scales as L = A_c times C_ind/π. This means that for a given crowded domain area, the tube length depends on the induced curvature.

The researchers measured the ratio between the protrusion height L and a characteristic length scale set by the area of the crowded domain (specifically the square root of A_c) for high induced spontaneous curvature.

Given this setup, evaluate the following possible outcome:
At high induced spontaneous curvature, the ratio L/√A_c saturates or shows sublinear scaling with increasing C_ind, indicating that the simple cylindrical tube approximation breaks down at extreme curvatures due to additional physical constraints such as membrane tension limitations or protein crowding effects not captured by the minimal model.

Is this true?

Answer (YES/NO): NO